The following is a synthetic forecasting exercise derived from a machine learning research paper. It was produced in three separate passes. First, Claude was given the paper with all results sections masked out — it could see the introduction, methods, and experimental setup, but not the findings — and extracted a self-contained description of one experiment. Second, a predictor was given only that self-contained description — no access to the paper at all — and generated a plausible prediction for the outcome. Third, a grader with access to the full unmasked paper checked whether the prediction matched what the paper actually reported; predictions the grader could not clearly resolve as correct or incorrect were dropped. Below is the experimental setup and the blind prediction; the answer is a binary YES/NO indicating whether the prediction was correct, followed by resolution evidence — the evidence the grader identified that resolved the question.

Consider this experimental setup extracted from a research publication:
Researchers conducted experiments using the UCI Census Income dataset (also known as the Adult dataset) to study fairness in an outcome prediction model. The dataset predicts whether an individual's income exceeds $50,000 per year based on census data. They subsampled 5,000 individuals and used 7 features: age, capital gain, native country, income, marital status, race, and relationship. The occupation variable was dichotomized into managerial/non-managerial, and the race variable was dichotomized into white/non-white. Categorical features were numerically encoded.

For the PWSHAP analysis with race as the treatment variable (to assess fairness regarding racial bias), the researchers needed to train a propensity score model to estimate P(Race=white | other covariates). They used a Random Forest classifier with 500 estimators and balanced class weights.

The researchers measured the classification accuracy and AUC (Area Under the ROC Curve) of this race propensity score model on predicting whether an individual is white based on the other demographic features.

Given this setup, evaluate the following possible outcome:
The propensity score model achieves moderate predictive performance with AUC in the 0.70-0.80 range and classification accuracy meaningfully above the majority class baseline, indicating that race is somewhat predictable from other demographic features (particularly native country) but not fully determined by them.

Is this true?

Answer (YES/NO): NO